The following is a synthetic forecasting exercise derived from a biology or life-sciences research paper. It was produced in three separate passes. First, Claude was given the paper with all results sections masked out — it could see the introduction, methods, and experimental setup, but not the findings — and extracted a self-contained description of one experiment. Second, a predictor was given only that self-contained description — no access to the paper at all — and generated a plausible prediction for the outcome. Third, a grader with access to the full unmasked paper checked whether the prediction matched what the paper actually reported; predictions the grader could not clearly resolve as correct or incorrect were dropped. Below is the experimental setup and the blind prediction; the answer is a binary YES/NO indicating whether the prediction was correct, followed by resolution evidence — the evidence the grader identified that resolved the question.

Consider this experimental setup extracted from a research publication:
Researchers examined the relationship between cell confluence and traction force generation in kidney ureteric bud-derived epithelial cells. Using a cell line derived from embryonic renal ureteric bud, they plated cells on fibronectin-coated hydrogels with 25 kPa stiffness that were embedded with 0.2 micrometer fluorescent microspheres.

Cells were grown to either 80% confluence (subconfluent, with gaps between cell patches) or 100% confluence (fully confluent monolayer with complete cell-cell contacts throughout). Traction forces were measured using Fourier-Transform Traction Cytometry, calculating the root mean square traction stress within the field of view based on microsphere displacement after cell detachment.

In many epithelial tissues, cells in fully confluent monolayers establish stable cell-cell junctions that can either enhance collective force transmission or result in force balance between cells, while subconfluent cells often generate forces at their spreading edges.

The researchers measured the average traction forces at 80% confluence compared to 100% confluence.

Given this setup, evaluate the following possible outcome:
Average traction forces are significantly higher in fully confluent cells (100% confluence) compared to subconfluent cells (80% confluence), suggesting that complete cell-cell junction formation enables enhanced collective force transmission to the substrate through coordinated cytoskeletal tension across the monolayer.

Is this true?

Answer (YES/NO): NO